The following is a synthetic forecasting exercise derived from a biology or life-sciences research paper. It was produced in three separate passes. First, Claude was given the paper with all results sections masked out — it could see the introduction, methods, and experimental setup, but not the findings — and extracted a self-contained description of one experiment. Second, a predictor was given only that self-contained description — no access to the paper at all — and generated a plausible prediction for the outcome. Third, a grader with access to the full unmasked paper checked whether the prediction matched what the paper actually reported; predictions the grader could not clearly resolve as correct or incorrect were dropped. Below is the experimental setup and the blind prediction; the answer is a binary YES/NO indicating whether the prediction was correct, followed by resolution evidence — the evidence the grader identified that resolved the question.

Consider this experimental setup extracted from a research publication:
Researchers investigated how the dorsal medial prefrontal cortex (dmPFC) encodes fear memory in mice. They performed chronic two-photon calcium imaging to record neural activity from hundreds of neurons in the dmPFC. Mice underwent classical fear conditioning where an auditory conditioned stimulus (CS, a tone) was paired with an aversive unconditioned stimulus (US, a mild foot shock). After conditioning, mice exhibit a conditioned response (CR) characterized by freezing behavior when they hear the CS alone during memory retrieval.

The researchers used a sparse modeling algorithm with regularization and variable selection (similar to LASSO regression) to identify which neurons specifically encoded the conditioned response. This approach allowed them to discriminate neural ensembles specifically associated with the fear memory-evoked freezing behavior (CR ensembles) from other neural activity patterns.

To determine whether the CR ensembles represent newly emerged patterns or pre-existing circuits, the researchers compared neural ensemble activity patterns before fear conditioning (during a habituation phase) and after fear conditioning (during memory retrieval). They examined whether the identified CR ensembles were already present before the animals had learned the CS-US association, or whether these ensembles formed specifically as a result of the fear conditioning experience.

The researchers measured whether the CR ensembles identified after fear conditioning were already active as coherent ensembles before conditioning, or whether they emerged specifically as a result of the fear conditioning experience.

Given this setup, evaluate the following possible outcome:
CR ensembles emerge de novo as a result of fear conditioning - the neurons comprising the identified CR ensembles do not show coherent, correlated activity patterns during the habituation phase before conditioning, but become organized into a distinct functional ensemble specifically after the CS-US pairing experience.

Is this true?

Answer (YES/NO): YES